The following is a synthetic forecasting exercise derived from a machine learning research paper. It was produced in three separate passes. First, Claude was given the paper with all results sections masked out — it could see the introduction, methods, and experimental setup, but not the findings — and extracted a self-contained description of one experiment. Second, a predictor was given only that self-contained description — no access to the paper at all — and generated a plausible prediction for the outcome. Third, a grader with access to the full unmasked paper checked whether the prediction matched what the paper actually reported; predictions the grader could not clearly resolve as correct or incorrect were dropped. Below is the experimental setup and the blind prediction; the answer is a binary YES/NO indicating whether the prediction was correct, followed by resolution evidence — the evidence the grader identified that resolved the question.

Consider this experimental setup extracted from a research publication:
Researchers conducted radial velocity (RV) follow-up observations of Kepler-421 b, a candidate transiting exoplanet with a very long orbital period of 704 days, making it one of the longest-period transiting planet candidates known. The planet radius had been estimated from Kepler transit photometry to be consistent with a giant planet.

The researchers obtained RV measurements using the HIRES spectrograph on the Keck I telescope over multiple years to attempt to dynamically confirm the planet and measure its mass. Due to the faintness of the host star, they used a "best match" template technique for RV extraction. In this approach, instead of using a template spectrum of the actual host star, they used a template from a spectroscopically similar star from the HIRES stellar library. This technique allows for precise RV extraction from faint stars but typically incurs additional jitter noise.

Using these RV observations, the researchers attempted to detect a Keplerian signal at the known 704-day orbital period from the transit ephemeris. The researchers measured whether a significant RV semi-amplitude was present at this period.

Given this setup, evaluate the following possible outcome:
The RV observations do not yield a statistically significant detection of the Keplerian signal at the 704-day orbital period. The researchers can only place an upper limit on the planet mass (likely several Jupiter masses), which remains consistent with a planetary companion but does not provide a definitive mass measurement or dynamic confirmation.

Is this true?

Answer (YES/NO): NO